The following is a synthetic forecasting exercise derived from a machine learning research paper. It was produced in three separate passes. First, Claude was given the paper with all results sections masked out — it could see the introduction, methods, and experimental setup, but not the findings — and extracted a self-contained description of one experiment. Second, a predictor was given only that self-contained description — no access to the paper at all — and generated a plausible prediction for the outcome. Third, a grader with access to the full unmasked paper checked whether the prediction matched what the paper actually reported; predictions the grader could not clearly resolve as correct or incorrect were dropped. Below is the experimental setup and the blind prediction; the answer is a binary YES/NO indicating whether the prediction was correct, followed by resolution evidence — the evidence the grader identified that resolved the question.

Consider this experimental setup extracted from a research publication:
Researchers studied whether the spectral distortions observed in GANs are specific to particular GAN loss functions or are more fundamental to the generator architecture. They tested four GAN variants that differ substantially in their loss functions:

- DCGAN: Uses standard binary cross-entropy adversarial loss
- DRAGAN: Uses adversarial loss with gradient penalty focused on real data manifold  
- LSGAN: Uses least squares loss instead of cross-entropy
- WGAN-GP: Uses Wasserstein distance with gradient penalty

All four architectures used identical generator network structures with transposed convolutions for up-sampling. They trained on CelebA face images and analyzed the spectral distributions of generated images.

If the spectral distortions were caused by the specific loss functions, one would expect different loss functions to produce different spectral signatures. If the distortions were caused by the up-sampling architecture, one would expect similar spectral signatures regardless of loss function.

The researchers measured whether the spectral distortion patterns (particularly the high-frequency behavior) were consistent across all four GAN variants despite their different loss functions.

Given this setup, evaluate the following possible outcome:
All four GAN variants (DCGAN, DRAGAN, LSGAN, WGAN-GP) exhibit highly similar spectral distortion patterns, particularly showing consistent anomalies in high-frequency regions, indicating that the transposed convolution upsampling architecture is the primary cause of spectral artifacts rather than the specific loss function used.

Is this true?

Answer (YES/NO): YES